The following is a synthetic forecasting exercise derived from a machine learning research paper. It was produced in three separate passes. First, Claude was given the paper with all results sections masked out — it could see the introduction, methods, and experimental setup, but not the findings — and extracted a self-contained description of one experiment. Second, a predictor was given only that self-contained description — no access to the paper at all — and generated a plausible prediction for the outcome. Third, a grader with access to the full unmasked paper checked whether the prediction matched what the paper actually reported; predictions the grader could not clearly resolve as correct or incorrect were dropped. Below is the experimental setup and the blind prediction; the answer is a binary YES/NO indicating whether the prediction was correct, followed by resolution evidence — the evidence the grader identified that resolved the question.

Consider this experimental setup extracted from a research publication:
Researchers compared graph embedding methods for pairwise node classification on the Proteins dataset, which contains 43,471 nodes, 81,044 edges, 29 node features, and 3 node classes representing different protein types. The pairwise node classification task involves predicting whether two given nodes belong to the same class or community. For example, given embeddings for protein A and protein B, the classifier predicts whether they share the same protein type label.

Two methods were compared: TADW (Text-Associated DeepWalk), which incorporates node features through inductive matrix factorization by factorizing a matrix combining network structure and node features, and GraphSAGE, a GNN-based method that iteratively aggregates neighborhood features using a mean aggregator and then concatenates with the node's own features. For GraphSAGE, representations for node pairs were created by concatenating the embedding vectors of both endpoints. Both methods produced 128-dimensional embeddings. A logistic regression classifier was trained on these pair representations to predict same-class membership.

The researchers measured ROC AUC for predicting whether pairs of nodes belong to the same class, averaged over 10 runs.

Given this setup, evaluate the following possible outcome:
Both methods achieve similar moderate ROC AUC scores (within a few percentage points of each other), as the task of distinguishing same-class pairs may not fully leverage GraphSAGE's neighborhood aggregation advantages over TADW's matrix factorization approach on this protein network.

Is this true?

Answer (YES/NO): NO